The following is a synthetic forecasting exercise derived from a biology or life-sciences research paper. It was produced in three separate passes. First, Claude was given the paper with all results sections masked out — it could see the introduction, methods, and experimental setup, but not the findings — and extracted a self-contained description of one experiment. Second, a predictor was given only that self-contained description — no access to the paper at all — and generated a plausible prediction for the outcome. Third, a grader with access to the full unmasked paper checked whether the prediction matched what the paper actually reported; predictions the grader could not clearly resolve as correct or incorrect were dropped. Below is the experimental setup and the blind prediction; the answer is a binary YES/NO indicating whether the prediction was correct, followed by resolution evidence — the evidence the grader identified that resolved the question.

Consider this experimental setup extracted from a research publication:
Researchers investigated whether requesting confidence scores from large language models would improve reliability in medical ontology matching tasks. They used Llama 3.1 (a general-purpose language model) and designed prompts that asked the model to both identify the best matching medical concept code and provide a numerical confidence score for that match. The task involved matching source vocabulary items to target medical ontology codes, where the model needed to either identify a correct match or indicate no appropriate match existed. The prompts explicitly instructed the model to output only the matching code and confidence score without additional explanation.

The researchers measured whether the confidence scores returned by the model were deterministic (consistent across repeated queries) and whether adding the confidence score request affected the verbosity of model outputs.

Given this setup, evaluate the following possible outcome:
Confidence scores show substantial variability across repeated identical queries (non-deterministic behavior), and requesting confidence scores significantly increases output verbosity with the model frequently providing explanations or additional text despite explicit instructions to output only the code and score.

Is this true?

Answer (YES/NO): YES